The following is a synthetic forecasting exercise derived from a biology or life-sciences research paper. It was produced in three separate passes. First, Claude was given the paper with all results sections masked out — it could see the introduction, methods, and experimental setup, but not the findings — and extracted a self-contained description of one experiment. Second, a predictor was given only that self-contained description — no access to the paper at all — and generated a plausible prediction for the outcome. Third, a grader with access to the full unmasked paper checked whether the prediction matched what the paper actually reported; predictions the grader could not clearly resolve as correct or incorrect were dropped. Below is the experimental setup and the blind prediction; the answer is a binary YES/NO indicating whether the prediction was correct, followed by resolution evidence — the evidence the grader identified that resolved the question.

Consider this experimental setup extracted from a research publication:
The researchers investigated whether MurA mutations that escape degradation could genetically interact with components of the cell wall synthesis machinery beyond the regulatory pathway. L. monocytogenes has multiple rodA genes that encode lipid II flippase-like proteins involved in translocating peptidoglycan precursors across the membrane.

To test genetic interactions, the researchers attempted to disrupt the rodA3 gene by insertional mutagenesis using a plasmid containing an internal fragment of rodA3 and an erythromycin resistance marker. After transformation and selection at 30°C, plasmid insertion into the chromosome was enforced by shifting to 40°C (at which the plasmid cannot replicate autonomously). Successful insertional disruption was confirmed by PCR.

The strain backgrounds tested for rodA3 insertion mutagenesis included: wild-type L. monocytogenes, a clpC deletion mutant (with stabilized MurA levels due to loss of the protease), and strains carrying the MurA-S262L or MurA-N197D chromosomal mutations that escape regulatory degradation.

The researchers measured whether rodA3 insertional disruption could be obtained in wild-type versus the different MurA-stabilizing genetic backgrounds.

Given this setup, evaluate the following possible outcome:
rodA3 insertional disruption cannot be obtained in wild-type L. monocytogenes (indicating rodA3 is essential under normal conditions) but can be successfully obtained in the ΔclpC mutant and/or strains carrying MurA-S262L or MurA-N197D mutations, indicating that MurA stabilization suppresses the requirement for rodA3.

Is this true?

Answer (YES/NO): NO